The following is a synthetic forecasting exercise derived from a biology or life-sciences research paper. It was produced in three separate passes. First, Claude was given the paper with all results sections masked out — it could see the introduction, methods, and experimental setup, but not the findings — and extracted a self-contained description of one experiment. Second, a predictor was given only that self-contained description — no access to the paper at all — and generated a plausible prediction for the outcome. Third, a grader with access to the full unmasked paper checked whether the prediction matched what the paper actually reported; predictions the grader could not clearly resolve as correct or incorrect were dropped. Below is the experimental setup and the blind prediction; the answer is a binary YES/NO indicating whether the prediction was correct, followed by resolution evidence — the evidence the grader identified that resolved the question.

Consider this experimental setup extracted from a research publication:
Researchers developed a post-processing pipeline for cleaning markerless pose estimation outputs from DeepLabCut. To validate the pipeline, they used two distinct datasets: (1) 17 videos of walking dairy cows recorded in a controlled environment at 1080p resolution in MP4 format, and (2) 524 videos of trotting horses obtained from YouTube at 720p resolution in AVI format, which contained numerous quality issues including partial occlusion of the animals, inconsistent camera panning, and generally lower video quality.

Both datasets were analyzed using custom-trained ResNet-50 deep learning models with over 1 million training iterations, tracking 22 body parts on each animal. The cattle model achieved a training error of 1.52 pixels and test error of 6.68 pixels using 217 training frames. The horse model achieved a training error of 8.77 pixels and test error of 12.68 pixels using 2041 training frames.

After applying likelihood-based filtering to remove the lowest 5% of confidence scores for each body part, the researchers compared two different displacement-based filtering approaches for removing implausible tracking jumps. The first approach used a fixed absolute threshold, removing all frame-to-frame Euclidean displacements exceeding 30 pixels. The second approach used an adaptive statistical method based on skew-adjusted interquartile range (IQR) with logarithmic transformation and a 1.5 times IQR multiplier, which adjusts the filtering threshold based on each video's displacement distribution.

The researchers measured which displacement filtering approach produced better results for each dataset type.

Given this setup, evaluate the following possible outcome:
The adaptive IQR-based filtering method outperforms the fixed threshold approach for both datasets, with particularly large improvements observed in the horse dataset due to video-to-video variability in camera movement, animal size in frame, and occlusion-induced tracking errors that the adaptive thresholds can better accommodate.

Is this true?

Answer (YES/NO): NO